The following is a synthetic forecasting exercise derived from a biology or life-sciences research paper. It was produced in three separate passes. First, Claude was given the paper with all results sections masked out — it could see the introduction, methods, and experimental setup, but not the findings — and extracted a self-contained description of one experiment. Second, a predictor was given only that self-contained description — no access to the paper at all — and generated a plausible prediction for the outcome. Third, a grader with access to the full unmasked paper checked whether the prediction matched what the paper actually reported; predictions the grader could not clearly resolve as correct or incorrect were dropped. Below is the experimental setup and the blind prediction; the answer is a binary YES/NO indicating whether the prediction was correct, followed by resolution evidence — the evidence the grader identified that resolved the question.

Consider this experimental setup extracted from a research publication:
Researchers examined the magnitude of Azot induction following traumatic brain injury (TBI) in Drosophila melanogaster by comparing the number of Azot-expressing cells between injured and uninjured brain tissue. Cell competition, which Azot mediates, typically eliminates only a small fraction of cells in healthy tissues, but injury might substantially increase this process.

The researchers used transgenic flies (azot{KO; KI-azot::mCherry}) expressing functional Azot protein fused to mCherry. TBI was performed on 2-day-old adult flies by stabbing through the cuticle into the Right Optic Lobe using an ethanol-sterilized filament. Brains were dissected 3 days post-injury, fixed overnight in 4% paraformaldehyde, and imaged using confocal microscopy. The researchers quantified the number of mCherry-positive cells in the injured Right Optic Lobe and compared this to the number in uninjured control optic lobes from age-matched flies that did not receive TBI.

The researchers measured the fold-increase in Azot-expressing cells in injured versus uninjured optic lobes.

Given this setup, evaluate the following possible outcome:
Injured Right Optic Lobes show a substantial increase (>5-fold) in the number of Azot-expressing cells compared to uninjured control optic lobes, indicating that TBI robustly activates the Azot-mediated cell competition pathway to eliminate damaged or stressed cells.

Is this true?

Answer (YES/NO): YES